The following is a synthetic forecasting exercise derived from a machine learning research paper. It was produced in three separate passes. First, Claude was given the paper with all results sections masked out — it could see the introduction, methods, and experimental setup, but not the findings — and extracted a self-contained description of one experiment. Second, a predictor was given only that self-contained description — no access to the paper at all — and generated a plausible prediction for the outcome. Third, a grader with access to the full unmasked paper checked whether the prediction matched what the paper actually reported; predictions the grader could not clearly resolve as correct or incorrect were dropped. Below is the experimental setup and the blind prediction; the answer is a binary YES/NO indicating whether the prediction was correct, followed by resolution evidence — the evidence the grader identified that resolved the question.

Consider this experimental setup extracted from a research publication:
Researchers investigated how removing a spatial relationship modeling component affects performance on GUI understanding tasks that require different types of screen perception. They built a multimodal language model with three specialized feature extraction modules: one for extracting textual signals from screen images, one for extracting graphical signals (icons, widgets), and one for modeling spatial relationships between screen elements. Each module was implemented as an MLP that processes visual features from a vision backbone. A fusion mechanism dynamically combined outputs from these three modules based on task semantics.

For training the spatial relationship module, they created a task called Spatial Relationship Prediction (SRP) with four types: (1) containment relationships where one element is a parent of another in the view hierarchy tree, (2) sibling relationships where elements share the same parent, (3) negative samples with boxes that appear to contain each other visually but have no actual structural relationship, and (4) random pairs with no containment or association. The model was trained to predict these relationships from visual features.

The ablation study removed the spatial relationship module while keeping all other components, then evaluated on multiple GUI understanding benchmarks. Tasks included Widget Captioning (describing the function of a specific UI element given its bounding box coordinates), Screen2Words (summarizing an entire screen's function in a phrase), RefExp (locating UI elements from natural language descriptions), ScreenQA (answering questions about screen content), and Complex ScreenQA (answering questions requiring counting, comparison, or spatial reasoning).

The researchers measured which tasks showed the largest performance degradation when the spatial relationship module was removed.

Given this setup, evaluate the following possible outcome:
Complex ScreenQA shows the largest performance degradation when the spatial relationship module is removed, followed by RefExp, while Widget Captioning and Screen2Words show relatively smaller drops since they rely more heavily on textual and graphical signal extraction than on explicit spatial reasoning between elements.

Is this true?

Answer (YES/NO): NO